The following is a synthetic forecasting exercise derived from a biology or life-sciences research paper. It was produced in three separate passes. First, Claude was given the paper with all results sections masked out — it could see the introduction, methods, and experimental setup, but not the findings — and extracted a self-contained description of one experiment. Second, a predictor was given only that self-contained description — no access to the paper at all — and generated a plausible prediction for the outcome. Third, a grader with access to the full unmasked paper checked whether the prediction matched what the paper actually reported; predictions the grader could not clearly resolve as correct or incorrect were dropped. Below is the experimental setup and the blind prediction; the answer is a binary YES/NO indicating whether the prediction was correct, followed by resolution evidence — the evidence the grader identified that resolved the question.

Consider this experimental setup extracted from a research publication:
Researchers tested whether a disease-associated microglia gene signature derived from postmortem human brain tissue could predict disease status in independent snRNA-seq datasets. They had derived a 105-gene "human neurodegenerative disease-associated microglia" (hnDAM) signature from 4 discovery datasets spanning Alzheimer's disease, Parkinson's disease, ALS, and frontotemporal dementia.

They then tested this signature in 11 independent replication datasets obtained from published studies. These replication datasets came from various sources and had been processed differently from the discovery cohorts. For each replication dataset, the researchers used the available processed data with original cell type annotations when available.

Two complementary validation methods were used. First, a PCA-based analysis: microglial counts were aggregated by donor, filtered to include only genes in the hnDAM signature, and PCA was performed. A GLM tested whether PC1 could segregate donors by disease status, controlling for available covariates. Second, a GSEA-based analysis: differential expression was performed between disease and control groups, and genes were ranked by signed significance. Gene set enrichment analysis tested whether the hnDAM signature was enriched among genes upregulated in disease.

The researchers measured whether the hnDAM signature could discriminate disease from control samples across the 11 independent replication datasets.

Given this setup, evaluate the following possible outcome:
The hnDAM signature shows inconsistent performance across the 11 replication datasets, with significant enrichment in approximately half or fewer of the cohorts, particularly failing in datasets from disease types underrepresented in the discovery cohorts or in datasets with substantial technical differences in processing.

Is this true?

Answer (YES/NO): NO